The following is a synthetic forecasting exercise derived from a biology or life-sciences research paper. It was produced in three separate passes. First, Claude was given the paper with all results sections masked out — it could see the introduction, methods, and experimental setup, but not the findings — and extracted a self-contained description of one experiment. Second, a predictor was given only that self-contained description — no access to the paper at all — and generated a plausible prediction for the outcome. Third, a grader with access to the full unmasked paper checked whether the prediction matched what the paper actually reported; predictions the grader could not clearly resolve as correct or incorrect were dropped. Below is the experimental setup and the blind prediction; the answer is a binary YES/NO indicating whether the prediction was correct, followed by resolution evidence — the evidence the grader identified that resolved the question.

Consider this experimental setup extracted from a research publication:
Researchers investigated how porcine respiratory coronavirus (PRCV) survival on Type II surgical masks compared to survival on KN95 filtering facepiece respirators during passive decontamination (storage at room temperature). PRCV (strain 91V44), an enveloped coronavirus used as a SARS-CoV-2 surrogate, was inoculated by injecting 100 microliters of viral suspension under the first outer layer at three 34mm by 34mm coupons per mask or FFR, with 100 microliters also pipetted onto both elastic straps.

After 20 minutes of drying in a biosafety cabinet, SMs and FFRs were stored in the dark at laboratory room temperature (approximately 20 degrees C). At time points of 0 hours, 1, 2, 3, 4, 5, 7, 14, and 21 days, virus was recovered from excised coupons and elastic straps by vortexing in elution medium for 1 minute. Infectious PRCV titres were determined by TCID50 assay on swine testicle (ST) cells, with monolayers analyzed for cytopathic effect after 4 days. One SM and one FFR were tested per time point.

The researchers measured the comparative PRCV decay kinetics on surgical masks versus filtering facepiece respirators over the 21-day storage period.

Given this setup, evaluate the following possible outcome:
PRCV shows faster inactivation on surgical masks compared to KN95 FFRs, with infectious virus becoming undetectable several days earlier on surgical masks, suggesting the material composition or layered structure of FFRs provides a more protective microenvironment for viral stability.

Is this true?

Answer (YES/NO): NO